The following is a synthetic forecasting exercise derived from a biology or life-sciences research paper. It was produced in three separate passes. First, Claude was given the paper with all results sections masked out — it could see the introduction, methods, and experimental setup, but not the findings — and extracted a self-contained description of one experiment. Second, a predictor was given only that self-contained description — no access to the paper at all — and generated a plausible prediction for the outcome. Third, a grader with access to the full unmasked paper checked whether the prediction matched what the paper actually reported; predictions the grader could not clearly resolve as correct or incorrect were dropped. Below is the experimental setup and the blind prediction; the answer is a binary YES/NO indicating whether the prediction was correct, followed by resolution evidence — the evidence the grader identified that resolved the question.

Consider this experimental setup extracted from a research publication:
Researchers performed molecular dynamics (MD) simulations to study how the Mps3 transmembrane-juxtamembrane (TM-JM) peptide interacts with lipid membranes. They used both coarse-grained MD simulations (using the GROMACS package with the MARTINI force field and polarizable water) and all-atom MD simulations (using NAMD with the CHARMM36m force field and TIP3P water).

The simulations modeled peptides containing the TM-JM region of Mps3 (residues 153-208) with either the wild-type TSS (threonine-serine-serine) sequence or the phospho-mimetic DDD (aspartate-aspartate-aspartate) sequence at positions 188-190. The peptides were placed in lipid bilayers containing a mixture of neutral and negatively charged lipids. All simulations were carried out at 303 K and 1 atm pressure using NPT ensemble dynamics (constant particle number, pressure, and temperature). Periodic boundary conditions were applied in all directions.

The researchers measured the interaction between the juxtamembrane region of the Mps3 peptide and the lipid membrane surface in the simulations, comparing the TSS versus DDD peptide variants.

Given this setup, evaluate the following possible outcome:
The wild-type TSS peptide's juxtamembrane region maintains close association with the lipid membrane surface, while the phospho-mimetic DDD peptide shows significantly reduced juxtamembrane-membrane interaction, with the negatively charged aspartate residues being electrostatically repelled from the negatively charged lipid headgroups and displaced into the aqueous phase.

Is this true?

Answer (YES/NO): YES